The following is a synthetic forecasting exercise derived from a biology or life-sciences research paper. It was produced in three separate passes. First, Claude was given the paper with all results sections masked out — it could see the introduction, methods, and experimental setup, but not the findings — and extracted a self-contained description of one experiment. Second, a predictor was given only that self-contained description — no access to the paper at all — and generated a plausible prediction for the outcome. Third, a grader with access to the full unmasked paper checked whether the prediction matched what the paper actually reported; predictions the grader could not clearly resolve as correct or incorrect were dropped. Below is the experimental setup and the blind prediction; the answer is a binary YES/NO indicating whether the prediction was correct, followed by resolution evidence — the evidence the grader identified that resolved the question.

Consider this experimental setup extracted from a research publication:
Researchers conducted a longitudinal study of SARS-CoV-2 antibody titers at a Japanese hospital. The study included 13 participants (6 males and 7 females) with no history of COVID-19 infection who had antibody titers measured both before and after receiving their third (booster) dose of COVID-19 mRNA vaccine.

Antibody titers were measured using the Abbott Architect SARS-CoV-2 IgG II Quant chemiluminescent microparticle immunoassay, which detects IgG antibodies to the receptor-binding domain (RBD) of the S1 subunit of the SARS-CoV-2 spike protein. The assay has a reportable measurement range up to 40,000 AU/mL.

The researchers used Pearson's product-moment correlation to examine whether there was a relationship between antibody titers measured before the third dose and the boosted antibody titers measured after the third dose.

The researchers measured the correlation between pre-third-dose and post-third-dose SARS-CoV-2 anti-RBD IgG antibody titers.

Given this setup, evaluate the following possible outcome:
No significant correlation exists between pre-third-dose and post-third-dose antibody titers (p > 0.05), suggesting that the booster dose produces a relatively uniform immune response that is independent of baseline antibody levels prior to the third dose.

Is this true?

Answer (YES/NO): NO